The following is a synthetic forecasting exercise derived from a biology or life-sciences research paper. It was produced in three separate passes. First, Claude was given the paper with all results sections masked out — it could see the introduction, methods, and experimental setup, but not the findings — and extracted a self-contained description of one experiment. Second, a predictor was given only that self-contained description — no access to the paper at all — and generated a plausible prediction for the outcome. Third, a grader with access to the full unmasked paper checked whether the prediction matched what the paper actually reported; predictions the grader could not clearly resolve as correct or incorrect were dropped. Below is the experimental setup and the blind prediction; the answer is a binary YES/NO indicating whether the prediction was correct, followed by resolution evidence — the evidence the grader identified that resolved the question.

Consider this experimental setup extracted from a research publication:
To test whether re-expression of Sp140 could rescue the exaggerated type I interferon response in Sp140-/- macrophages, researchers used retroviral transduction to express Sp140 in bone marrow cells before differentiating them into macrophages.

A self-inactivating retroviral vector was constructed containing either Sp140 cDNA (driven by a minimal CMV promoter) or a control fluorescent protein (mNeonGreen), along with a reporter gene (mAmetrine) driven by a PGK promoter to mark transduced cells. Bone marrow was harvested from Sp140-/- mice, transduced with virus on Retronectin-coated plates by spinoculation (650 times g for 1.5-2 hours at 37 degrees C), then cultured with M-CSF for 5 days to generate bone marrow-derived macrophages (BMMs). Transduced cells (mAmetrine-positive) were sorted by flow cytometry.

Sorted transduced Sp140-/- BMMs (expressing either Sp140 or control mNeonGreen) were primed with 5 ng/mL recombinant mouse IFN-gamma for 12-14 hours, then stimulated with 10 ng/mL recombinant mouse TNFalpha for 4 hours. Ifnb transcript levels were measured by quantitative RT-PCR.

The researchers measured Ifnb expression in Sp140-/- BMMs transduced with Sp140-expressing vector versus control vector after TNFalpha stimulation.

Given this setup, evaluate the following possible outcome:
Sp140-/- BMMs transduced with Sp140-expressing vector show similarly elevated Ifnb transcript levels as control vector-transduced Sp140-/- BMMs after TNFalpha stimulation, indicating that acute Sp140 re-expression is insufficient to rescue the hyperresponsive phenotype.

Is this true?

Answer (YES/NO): NO